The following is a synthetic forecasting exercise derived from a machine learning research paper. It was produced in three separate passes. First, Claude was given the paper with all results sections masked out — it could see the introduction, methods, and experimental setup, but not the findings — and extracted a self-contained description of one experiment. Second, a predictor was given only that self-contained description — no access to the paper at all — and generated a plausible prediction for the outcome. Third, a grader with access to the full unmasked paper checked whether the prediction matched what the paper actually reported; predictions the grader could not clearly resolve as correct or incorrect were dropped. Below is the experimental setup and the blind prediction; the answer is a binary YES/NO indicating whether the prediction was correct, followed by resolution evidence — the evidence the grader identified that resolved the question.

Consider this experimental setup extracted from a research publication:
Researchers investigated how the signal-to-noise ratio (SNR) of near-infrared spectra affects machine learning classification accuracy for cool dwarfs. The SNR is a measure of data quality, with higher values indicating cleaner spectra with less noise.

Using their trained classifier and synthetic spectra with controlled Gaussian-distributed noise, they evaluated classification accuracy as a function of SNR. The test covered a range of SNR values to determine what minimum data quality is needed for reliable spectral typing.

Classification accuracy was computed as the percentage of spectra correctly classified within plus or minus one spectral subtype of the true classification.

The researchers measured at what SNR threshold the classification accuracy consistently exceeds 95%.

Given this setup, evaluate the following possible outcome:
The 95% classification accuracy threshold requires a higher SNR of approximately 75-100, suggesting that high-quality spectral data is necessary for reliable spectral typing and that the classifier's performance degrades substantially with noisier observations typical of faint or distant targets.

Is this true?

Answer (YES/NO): NO